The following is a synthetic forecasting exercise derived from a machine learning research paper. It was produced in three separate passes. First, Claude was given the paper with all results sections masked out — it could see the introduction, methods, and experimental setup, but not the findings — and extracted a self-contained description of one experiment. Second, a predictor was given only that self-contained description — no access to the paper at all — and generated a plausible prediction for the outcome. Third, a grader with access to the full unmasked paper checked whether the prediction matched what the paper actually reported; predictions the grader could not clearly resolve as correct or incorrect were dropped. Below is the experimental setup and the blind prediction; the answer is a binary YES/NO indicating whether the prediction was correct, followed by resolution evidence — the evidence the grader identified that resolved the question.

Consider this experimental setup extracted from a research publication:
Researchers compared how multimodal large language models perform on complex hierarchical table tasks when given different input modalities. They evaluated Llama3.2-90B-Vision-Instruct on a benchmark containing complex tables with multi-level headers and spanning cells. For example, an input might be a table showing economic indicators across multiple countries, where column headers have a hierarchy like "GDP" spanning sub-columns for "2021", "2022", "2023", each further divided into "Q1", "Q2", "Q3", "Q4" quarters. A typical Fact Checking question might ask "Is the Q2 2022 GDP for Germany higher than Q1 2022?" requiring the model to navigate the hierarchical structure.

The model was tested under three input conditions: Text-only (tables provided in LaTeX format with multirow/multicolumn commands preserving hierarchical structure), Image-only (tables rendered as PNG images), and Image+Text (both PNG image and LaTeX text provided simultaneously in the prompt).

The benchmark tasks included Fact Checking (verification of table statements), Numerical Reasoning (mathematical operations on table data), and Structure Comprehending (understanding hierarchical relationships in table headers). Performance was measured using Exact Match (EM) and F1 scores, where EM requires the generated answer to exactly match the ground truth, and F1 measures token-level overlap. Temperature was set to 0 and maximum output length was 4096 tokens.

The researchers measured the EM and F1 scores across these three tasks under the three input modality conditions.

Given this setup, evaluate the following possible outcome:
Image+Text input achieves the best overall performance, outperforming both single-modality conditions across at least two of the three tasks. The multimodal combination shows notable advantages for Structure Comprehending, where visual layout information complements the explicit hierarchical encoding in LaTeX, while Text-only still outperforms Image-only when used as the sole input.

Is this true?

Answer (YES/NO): NO